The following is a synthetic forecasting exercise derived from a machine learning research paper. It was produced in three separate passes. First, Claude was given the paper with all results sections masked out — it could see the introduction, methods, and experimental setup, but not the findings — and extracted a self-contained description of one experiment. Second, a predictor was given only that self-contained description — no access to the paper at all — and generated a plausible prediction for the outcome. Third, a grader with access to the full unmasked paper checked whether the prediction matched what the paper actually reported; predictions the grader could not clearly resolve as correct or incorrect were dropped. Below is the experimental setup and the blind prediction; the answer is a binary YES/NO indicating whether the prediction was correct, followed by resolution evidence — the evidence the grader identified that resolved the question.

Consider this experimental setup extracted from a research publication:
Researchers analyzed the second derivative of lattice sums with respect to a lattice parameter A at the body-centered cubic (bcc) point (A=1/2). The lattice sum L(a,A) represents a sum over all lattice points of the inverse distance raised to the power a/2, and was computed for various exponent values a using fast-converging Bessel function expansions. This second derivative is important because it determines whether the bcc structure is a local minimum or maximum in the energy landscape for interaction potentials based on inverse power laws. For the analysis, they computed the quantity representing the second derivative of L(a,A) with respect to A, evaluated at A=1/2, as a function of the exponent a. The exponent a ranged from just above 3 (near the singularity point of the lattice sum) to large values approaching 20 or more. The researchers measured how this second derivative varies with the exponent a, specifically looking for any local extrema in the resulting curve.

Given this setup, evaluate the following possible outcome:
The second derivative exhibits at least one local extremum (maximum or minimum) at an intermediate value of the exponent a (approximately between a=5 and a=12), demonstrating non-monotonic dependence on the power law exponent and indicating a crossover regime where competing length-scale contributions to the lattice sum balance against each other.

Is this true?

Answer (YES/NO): YES